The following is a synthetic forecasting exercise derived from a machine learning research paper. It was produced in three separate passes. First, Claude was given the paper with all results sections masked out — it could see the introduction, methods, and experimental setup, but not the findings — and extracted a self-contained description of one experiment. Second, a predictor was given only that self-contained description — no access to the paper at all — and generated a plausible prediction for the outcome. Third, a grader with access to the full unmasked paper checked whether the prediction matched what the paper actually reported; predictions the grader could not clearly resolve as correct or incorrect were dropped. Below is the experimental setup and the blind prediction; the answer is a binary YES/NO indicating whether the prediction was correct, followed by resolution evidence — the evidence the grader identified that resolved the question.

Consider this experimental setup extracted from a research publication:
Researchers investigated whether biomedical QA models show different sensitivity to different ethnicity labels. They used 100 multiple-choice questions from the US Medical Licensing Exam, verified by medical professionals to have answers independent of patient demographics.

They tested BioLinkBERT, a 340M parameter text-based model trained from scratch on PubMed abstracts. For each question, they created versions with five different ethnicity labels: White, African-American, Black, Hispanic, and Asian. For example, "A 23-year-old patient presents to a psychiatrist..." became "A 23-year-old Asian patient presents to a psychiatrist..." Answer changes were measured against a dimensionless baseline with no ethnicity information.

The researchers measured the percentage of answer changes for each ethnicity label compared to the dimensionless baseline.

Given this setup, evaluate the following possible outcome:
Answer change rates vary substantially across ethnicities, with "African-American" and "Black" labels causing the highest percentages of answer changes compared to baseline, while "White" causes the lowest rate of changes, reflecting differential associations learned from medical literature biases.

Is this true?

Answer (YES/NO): NO